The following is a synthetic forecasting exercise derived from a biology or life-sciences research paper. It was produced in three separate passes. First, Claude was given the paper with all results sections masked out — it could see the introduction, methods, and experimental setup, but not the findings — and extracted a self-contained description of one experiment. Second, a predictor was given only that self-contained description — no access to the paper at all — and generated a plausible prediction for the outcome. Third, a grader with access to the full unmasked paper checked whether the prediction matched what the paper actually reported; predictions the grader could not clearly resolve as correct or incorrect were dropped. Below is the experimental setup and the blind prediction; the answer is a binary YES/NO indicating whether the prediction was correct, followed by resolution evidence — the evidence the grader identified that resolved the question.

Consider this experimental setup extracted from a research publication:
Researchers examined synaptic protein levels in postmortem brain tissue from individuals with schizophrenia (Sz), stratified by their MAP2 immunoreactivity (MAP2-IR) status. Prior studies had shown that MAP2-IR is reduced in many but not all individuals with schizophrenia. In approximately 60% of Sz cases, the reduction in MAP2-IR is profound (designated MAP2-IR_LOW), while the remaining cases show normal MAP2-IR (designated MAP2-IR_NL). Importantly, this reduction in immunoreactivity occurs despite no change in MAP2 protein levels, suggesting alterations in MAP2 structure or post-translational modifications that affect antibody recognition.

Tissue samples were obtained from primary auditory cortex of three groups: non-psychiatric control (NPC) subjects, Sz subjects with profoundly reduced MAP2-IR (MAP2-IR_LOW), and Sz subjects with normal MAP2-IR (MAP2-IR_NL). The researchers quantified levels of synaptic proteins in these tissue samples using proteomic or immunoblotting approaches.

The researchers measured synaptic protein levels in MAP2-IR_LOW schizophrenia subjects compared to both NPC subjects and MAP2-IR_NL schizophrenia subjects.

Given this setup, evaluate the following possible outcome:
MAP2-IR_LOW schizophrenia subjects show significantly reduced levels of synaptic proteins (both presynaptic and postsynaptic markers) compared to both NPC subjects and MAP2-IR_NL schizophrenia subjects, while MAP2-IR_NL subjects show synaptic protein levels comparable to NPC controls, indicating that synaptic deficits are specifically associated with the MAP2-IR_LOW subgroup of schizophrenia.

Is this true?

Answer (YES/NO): YES